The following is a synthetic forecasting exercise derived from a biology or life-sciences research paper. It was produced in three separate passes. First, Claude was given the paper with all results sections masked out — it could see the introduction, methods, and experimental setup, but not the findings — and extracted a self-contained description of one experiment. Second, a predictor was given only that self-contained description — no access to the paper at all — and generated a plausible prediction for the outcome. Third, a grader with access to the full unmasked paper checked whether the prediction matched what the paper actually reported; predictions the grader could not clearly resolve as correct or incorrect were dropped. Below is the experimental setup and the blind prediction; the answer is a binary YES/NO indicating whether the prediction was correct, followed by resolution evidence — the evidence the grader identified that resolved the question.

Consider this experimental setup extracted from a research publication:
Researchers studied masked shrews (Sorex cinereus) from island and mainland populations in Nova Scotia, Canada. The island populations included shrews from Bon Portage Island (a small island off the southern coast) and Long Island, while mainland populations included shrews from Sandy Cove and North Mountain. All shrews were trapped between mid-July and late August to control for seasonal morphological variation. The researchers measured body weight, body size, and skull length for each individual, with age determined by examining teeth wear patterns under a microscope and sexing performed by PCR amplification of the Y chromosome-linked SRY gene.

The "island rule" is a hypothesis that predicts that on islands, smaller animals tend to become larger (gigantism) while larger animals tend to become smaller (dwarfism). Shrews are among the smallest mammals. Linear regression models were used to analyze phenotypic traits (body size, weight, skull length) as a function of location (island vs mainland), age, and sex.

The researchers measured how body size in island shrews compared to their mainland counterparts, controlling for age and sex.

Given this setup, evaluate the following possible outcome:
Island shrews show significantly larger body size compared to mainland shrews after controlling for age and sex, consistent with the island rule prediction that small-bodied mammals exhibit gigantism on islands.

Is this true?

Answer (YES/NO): NO